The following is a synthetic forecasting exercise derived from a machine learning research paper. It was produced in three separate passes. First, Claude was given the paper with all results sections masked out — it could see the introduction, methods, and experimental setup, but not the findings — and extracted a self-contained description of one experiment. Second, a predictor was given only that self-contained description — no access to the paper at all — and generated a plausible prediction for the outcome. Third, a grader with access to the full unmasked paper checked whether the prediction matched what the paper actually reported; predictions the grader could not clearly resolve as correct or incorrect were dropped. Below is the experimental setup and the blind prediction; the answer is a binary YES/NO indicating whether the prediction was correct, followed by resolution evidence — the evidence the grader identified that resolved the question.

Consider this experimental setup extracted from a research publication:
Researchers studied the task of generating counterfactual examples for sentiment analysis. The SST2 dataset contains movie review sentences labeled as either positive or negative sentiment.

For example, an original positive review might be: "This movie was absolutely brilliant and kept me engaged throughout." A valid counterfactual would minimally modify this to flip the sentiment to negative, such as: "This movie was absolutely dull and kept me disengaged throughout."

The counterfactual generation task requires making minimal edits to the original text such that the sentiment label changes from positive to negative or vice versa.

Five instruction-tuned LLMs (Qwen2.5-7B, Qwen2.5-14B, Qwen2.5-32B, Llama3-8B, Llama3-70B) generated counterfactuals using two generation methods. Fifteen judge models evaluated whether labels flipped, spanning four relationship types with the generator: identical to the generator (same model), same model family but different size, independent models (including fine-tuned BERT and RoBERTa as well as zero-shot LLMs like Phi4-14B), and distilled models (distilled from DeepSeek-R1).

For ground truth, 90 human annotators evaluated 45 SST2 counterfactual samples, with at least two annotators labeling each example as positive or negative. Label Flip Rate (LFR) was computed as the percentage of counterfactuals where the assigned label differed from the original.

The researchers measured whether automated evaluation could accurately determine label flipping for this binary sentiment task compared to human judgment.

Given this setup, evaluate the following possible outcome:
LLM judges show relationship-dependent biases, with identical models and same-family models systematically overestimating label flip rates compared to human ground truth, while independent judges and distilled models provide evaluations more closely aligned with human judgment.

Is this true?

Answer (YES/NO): NO